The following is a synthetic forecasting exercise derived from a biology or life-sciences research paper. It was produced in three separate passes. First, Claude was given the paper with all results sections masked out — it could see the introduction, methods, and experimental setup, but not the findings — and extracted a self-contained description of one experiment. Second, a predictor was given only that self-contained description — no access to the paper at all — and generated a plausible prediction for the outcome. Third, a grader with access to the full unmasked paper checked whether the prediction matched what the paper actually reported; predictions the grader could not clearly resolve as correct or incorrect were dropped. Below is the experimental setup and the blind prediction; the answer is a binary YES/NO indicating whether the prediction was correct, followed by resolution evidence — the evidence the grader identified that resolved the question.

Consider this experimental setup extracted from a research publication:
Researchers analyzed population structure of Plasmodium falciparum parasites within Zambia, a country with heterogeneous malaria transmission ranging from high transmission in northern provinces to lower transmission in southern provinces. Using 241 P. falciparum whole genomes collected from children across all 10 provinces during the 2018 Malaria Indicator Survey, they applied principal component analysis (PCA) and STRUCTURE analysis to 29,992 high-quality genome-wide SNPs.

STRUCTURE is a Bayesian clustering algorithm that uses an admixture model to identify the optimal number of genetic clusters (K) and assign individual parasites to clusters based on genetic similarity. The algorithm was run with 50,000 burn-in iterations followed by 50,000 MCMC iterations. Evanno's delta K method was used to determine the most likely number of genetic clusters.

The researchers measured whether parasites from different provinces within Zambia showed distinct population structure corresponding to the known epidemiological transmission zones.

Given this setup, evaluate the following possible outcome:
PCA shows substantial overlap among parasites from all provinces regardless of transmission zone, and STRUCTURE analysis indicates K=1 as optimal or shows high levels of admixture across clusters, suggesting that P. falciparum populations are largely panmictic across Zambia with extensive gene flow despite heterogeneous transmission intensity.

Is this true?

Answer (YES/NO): YES